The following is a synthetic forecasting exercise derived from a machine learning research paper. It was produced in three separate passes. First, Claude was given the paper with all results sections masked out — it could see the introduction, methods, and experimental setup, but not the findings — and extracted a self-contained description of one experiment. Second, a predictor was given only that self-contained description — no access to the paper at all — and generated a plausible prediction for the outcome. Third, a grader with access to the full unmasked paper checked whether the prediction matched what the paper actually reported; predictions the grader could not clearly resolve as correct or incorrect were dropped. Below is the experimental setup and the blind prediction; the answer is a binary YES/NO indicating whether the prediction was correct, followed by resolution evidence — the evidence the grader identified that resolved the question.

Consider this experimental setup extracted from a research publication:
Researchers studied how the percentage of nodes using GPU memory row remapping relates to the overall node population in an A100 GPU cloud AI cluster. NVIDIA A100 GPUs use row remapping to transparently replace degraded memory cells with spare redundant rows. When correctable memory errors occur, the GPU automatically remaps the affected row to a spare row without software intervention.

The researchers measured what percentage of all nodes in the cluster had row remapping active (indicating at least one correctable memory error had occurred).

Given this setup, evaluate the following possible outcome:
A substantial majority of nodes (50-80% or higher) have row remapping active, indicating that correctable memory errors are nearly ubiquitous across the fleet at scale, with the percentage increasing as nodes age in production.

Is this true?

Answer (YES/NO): NO